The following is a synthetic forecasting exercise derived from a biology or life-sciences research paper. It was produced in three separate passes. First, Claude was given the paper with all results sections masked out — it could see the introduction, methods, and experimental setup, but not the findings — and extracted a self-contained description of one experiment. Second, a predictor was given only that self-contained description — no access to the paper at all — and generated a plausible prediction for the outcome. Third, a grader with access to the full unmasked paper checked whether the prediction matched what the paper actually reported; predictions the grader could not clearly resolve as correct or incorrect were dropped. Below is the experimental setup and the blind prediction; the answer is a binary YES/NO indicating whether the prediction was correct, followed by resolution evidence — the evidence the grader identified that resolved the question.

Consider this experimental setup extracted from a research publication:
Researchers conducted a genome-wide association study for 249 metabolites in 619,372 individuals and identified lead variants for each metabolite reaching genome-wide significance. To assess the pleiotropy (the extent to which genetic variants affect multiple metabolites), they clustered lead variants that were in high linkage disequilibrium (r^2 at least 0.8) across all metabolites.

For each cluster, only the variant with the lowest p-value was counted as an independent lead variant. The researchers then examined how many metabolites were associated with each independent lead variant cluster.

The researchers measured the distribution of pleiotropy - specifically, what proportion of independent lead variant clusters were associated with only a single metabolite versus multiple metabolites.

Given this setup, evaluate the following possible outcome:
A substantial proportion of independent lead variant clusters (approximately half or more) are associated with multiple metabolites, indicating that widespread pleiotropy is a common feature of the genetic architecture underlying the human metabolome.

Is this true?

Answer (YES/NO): YES